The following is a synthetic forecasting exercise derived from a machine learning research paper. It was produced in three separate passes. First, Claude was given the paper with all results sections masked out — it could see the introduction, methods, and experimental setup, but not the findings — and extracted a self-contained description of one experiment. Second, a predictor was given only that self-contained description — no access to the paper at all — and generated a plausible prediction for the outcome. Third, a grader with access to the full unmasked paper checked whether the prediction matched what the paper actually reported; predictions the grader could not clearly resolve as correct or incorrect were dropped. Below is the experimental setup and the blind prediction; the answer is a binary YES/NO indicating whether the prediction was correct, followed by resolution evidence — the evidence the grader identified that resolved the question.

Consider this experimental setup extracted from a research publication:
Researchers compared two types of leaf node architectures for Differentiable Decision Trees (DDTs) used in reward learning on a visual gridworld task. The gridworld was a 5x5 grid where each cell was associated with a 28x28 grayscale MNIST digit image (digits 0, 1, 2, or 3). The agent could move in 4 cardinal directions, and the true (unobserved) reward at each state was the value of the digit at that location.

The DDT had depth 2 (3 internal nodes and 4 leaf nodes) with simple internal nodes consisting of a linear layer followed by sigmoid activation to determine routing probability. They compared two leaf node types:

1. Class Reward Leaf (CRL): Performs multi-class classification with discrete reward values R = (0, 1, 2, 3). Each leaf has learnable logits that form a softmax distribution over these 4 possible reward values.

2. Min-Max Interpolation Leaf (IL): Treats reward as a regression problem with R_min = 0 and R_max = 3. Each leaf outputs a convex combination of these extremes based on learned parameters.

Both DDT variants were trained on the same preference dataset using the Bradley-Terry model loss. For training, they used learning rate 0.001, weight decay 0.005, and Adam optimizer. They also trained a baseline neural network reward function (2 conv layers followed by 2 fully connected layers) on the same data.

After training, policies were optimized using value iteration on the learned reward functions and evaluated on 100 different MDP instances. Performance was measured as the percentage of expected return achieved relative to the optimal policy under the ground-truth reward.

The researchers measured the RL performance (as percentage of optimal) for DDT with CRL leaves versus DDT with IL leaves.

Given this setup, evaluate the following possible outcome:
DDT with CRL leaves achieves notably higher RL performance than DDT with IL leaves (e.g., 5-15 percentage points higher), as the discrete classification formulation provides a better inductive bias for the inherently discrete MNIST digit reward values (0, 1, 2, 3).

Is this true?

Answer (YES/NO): NO